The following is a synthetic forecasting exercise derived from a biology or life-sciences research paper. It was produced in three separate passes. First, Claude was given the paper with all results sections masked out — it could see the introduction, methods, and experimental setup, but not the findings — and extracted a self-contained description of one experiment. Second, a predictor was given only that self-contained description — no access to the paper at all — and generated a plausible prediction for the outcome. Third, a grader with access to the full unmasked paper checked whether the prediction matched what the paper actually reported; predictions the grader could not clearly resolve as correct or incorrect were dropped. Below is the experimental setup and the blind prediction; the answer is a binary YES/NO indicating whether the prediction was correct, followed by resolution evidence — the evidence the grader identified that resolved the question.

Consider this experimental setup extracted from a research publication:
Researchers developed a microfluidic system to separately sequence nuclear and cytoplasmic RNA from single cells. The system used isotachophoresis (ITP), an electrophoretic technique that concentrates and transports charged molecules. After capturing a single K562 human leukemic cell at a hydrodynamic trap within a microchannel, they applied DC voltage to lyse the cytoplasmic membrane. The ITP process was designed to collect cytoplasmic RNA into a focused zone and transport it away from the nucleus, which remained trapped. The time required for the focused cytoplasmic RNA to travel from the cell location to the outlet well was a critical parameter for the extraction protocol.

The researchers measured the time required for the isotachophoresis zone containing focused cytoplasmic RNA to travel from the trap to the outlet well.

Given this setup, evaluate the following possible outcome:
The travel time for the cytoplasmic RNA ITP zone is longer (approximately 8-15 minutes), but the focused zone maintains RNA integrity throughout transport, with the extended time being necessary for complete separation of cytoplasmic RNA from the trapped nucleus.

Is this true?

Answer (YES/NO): NO